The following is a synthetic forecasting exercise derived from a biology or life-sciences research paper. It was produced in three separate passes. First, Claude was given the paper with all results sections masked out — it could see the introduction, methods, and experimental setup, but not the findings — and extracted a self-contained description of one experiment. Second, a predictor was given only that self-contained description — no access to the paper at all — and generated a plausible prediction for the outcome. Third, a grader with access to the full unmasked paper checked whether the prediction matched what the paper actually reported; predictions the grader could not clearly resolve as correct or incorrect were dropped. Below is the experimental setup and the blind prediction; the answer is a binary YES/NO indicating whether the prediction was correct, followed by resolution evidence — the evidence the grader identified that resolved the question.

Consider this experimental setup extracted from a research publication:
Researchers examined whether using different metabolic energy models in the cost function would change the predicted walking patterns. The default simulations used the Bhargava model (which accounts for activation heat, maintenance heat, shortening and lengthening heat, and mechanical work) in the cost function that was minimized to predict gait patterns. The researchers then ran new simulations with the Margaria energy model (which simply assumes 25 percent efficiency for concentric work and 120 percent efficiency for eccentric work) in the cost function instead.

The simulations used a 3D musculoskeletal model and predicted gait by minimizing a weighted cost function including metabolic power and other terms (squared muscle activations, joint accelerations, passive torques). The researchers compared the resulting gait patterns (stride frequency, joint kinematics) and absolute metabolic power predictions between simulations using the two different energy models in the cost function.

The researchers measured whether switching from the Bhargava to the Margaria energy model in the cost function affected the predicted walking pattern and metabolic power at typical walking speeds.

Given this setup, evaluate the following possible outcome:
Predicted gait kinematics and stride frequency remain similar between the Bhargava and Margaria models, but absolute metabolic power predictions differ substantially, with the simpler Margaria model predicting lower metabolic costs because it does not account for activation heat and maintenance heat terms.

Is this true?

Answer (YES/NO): NO